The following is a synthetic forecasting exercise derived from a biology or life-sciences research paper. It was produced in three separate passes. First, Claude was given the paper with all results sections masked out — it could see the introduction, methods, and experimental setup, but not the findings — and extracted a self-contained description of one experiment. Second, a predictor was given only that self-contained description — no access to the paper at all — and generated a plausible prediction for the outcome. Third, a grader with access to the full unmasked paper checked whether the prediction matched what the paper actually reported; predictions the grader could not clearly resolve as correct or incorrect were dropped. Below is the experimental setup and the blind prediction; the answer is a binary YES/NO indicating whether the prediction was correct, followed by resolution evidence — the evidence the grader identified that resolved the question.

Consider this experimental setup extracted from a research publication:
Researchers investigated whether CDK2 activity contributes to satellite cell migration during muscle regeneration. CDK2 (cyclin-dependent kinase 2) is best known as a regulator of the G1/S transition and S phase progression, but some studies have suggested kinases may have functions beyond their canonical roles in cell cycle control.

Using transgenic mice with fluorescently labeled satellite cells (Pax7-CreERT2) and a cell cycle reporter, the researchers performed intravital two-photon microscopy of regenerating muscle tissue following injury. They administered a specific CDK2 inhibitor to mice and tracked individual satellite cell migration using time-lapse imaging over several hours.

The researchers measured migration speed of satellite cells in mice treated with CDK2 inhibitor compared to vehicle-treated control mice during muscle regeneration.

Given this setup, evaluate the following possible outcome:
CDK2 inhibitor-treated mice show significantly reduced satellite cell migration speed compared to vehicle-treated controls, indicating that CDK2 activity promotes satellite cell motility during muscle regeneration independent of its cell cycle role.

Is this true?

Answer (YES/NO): YES